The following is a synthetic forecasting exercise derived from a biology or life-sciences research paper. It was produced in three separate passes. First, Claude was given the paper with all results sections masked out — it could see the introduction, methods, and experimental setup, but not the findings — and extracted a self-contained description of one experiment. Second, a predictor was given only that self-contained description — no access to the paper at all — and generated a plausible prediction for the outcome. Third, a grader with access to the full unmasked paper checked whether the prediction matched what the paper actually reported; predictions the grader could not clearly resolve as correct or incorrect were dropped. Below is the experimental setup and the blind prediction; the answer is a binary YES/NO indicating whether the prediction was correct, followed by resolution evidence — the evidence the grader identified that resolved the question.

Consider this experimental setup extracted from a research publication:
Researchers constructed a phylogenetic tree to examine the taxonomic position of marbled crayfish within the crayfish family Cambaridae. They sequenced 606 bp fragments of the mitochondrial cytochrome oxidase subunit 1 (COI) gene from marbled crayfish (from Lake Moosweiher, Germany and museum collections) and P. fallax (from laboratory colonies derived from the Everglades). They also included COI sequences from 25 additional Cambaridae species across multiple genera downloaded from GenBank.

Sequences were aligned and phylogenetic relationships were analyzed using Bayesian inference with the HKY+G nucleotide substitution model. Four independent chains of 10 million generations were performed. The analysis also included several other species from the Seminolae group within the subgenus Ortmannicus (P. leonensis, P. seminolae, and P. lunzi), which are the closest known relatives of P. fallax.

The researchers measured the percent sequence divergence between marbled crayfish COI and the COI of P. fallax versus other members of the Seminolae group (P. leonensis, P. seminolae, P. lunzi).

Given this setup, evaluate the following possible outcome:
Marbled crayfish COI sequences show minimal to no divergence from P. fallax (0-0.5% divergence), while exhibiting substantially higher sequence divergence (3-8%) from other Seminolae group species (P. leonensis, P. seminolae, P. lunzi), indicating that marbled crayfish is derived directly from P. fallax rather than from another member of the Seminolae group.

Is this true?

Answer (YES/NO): NO